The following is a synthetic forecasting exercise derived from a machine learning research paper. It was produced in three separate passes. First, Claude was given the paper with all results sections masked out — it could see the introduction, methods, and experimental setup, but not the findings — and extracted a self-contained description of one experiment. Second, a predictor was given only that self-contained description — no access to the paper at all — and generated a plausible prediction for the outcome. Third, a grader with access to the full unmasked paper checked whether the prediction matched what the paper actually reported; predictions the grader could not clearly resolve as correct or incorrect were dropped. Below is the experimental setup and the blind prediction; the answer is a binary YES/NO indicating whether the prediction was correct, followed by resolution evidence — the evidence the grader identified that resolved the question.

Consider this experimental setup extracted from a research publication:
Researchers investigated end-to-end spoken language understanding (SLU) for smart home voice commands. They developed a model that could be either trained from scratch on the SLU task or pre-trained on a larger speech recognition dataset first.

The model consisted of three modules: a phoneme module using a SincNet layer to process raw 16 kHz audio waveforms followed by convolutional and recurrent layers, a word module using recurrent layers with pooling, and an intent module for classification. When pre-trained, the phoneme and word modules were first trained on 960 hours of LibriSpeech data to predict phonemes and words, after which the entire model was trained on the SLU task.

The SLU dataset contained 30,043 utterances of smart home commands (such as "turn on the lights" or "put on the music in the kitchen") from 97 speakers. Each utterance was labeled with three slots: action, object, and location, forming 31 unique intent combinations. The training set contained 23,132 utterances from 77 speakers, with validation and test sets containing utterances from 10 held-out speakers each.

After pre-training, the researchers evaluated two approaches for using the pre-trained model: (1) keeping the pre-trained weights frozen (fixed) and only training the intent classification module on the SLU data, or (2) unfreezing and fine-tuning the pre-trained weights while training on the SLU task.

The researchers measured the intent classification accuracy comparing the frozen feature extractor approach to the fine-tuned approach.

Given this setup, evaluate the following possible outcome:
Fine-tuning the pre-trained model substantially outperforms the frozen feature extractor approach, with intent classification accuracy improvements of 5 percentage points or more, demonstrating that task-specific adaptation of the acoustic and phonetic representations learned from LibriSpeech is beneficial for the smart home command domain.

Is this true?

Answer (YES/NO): NO